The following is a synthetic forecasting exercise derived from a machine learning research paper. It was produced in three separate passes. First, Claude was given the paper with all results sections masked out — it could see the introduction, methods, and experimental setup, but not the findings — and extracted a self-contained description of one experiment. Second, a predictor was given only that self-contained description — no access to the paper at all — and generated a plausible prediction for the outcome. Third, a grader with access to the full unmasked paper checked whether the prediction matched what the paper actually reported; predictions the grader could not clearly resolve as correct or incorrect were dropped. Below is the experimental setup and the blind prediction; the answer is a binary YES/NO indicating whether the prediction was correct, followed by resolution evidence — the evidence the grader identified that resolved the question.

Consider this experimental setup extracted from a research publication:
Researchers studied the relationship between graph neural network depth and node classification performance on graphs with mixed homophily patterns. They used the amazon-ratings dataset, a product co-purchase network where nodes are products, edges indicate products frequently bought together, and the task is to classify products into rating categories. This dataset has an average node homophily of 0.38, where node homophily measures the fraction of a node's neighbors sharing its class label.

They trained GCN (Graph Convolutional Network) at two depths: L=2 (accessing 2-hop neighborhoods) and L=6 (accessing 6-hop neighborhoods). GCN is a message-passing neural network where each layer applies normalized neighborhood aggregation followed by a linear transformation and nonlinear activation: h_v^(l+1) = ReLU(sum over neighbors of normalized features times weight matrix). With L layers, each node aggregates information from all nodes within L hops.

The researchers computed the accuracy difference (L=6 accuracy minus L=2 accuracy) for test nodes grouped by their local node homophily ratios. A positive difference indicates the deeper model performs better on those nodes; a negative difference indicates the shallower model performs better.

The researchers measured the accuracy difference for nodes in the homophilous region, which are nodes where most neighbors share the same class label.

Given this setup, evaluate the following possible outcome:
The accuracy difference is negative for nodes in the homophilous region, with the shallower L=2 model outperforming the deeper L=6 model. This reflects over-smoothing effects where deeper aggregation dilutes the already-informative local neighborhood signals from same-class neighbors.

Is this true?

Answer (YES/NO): NO